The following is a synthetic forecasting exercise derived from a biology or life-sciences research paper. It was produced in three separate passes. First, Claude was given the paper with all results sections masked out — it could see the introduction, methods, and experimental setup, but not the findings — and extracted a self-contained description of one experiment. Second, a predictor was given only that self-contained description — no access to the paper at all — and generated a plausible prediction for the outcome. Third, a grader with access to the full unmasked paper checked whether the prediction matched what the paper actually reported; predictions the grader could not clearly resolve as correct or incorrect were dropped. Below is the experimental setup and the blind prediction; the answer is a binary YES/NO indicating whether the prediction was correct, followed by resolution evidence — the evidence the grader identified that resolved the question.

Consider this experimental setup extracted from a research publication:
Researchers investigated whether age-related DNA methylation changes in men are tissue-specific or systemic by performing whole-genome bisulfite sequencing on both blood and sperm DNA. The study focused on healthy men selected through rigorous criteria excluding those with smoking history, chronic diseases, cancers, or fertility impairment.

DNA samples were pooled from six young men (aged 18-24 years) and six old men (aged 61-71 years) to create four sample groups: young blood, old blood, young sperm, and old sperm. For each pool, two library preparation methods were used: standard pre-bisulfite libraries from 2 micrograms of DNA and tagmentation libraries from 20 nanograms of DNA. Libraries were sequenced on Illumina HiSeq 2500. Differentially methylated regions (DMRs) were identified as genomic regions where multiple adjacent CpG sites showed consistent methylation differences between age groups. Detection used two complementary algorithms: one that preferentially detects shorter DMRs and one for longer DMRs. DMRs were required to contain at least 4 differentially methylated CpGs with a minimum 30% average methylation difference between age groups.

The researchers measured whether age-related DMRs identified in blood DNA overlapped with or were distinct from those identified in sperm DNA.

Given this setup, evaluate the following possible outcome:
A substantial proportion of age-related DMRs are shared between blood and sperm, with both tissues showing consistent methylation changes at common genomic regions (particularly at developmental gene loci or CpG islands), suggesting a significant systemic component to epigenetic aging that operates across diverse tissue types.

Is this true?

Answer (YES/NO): NO